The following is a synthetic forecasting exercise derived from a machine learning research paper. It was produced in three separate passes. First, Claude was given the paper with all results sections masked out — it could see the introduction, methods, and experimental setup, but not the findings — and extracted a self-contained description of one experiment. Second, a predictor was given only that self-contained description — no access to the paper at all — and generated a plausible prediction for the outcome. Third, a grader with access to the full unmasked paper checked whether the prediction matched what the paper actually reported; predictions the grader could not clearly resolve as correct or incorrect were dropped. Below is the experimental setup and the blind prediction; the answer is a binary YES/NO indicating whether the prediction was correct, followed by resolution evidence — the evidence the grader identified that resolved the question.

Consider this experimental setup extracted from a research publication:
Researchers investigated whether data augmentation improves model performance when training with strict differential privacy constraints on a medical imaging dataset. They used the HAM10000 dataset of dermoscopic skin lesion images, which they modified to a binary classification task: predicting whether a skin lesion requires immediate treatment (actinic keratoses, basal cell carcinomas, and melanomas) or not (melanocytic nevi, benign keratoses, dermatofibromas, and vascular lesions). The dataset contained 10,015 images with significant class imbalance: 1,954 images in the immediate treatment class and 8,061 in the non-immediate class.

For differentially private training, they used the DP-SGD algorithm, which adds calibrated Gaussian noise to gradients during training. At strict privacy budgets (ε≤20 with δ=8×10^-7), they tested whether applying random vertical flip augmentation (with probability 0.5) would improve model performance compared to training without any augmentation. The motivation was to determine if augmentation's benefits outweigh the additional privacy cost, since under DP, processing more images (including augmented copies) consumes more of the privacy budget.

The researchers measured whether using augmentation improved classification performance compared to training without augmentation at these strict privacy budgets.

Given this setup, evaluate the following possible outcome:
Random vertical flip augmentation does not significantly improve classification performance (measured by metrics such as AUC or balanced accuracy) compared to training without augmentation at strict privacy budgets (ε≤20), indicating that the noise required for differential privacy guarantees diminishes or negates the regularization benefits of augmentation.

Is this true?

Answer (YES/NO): YES